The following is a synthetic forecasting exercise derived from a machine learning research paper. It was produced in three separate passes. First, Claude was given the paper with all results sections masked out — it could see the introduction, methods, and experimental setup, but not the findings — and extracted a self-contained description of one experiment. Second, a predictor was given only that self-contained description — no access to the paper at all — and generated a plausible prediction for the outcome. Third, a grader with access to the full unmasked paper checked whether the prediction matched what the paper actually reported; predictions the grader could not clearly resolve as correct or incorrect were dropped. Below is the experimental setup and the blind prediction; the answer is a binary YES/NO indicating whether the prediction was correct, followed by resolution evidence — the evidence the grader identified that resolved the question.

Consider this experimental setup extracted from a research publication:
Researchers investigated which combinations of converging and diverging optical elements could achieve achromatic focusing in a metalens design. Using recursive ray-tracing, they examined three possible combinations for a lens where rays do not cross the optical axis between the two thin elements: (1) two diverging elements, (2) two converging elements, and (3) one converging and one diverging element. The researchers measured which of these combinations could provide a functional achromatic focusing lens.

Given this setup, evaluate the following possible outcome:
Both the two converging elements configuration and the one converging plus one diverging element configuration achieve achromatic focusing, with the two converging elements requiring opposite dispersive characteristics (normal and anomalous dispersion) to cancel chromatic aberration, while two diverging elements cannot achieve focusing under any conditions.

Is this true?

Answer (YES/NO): NO